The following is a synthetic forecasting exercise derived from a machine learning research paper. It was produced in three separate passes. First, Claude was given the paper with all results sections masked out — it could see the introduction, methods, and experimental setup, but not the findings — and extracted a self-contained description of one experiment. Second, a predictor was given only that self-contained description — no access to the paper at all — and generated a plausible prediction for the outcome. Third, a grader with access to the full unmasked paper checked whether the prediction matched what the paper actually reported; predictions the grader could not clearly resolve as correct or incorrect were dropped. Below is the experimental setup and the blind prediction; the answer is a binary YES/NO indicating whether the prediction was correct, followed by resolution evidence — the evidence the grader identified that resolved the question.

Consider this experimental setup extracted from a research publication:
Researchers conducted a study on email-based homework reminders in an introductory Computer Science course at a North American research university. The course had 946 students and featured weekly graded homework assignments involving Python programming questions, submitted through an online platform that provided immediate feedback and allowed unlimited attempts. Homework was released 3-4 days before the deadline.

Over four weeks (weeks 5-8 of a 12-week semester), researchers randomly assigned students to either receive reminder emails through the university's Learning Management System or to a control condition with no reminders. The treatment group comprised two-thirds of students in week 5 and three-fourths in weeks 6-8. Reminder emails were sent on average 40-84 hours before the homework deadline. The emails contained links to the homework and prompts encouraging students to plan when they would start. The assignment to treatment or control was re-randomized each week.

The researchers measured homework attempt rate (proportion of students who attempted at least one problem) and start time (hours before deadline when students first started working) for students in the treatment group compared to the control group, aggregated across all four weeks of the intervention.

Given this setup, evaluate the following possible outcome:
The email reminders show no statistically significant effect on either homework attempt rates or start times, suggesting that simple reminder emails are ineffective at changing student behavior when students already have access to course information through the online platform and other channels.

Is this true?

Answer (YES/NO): NO